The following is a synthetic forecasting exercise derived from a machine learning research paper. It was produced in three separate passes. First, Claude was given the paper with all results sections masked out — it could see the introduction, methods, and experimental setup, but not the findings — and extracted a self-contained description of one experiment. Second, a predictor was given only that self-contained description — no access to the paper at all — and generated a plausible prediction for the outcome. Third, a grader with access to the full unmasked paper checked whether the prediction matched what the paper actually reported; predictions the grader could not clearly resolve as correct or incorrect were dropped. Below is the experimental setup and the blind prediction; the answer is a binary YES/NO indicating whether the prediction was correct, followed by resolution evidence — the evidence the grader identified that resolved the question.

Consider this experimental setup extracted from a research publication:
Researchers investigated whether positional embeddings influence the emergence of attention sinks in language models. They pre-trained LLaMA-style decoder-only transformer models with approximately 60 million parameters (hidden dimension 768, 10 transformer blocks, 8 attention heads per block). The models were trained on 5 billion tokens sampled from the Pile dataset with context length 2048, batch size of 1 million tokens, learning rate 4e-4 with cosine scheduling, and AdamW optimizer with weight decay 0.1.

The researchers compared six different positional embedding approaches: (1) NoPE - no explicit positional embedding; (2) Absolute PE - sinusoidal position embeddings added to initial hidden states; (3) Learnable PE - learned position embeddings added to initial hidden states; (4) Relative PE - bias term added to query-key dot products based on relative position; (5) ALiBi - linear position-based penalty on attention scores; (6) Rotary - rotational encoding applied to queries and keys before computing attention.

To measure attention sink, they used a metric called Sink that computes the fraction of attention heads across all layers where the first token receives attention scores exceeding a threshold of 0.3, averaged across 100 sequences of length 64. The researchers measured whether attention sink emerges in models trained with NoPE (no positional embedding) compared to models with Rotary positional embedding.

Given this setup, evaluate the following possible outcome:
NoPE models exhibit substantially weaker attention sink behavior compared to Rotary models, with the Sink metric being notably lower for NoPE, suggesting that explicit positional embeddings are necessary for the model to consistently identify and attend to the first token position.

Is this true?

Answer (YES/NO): NO